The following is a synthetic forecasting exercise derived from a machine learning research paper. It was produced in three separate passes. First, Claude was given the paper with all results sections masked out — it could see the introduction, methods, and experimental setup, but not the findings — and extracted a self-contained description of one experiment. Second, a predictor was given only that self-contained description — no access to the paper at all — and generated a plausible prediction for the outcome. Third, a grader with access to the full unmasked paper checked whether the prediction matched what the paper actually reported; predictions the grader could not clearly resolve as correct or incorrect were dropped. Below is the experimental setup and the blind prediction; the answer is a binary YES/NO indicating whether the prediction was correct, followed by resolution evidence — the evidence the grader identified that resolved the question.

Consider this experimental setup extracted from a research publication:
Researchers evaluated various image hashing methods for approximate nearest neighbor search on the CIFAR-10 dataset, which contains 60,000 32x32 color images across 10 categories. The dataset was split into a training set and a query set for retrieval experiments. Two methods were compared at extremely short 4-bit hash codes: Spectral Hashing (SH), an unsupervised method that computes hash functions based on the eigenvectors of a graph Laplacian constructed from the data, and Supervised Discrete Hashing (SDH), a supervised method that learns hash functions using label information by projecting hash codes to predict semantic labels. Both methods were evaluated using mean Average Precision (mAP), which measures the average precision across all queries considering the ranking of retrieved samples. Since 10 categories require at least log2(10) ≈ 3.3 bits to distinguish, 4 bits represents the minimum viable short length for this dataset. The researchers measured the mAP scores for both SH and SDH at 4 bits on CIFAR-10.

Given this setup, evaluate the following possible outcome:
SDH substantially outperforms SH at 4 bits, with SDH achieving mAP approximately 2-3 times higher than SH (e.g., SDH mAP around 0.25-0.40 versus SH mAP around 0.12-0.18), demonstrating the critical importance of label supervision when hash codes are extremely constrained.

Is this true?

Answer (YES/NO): NO